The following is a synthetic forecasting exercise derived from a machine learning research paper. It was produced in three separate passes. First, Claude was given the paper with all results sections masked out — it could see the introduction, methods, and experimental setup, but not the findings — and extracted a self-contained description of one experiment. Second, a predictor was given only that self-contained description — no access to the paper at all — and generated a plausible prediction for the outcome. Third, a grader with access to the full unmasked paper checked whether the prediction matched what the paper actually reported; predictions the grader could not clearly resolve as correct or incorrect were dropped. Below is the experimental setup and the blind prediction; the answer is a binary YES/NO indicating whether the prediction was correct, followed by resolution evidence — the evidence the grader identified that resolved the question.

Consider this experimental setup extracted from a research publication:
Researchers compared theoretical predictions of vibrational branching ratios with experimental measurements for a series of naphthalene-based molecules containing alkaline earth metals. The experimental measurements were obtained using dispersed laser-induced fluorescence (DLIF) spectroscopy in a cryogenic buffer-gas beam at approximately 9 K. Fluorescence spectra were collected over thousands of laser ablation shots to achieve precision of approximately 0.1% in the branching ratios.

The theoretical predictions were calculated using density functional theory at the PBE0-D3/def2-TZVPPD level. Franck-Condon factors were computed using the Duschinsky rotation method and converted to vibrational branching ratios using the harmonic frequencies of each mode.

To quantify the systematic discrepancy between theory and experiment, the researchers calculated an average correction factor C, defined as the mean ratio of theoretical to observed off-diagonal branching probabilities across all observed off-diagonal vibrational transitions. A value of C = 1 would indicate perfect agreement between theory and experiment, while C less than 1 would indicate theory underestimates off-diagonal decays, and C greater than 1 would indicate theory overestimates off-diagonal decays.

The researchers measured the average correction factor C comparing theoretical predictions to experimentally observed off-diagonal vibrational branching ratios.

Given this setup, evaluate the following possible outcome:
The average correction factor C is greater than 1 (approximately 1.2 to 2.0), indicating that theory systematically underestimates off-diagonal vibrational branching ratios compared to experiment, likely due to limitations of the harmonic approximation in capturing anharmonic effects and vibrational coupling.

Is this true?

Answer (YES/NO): NO